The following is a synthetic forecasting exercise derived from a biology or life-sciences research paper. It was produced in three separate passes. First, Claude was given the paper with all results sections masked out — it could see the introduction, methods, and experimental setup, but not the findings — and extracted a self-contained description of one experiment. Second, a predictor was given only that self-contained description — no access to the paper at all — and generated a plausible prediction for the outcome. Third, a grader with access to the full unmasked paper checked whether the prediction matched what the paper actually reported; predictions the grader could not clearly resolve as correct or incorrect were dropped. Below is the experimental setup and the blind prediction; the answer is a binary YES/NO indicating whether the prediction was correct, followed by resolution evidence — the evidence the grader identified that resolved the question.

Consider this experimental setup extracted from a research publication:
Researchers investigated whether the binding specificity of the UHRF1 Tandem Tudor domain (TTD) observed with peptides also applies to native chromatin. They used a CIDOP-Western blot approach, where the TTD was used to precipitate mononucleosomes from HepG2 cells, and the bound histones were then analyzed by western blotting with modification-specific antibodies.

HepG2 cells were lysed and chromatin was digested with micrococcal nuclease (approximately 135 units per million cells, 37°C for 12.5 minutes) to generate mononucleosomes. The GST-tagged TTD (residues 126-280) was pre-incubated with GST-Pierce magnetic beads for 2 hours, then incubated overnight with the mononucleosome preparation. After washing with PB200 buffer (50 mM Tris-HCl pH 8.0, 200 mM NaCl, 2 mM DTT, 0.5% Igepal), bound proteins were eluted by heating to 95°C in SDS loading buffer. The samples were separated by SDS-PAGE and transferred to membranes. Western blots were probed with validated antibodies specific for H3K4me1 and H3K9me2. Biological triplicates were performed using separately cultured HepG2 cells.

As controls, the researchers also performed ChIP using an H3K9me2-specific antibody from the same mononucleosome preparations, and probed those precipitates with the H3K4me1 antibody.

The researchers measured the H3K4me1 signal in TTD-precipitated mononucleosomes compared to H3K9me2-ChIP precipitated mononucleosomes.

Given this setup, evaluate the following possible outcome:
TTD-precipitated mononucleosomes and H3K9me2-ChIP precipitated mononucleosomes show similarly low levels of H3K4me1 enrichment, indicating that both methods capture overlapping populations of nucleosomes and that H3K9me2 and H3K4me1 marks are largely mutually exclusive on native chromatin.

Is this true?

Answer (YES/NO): NO